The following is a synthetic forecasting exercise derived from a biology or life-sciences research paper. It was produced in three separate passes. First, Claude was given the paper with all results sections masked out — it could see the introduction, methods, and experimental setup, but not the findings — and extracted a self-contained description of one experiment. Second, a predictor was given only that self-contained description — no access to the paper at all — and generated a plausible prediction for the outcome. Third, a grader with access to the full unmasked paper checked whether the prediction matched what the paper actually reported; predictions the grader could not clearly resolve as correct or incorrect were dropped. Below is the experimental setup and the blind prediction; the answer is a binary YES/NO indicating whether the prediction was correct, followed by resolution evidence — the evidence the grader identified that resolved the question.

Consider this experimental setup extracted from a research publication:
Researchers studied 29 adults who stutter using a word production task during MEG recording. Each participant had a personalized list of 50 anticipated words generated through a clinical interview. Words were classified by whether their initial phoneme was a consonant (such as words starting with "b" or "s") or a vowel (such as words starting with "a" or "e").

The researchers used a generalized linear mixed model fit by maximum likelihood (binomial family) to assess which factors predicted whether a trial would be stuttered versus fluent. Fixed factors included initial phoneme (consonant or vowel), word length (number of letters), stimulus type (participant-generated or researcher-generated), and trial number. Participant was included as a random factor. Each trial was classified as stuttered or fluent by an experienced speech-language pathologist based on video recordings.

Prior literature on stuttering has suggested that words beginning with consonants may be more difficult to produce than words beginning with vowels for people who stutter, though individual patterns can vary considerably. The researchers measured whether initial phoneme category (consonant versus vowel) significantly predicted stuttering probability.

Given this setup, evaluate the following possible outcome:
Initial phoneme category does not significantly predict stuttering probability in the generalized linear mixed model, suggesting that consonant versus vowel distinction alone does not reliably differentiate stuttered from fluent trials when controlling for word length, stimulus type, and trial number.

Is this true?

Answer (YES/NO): NO